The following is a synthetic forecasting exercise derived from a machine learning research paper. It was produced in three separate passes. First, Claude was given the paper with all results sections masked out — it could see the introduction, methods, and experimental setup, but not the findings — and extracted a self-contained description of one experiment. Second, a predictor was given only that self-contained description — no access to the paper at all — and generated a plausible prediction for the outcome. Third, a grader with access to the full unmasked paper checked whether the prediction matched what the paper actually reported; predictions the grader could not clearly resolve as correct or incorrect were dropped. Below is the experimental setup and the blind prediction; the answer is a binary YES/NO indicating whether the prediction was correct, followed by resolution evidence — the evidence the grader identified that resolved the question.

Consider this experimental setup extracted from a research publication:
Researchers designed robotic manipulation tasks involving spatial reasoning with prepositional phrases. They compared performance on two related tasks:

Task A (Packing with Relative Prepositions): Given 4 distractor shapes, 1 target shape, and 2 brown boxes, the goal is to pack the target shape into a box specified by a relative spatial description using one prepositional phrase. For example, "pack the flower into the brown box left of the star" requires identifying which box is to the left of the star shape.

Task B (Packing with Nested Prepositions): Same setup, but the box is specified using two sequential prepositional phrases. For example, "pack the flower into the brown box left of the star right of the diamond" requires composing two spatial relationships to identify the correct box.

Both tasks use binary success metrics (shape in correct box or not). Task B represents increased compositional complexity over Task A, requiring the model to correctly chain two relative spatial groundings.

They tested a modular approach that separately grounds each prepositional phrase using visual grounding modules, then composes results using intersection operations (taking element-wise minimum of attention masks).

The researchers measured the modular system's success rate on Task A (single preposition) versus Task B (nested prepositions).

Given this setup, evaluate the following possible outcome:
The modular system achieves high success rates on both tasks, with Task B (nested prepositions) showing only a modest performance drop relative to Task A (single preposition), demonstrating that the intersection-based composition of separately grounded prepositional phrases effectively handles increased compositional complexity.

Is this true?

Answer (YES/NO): NO